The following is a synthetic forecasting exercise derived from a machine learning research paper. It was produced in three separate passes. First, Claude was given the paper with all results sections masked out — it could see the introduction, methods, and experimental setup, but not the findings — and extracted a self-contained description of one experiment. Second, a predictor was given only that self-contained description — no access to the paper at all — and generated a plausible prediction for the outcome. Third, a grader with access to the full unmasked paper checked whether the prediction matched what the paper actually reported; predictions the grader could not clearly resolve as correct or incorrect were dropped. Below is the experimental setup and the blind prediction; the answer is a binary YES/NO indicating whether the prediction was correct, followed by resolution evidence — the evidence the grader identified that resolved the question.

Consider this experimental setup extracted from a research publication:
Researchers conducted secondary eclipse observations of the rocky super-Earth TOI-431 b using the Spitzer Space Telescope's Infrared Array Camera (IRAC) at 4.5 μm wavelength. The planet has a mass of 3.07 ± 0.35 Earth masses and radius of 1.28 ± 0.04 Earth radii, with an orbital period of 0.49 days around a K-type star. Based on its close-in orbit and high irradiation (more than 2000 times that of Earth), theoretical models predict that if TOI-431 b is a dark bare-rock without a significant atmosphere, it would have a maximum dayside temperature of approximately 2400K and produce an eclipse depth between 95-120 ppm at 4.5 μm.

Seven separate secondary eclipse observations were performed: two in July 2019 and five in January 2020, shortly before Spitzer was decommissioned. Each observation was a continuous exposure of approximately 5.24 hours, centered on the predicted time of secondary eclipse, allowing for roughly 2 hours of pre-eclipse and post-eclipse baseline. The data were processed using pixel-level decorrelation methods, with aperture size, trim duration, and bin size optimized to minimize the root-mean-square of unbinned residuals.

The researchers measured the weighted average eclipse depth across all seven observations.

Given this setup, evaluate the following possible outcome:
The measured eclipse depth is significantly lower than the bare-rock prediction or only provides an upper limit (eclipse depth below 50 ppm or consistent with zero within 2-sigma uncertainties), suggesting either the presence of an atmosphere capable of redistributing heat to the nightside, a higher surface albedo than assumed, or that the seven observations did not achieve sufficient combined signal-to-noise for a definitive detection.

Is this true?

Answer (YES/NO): YES